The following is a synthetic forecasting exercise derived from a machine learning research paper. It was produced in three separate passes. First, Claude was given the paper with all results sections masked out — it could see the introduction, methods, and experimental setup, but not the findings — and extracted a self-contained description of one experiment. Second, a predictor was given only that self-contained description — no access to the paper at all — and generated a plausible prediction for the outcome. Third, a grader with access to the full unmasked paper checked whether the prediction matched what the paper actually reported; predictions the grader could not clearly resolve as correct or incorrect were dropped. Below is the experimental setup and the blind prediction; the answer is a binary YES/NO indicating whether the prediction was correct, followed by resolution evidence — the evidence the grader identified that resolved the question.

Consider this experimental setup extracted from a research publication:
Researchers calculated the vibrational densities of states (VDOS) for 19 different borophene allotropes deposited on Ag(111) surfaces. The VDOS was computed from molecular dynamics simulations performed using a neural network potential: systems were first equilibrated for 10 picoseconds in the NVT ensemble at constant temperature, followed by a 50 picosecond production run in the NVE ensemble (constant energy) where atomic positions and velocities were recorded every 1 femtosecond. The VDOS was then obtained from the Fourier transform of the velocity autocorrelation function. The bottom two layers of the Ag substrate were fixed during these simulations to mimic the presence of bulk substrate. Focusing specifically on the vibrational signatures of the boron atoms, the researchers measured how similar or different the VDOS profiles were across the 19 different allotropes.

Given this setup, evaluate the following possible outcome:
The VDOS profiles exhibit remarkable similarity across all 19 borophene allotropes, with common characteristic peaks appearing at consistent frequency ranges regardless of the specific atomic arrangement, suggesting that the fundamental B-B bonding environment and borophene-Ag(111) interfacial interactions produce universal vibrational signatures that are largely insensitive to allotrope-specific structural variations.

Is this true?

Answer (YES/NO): NO